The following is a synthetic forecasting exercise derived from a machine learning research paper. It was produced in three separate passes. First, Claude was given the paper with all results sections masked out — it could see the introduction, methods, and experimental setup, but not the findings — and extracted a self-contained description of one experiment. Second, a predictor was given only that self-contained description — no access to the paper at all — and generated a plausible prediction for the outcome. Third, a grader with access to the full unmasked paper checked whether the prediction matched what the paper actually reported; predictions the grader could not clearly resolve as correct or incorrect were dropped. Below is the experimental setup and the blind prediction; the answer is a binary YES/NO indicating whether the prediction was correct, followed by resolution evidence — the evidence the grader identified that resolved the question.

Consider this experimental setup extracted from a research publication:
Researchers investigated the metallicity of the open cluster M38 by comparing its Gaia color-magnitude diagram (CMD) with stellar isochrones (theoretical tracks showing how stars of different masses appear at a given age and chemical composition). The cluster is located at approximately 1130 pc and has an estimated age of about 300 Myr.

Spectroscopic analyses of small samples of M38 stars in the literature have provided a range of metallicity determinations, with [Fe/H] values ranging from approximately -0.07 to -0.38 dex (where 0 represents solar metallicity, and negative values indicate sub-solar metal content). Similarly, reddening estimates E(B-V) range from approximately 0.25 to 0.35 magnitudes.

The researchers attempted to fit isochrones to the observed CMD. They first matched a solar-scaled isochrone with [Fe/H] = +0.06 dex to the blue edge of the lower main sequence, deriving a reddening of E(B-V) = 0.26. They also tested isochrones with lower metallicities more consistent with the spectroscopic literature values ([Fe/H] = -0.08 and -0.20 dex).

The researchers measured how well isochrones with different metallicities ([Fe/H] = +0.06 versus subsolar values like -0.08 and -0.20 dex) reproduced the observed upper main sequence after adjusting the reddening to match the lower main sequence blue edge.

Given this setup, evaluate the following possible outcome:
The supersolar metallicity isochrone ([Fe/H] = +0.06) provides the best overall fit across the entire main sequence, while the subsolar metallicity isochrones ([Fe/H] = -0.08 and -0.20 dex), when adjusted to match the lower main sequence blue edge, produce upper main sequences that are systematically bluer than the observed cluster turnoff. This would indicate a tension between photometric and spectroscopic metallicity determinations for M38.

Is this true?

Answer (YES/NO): NO